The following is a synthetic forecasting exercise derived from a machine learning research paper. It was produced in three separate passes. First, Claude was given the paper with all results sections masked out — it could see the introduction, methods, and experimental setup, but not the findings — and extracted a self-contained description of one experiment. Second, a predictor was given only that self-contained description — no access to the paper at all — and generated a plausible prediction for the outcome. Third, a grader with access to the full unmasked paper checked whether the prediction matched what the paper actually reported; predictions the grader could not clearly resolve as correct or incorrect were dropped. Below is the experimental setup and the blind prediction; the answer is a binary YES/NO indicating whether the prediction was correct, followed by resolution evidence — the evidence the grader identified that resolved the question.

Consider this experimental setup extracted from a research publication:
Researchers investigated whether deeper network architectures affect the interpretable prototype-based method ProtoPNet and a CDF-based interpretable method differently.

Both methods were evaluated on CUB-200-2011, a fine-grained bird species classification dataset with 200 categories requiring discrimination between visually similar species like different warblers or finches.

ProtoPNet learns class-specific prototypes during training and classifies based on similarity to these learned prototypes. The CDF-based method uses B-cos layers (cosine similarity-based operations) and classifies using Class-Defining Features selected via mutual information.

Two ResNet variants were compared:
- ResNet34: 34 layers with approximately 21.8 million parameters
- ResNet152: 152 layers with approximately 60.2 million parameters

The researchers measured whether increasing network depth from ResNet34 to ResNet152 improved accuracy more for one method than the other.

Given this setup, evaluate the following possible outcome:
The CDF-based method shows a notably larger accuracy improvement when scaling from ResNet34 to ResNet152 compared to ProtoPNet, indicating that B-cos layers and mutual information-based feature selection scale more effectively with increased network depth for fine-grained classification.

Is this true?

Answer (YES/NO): NO